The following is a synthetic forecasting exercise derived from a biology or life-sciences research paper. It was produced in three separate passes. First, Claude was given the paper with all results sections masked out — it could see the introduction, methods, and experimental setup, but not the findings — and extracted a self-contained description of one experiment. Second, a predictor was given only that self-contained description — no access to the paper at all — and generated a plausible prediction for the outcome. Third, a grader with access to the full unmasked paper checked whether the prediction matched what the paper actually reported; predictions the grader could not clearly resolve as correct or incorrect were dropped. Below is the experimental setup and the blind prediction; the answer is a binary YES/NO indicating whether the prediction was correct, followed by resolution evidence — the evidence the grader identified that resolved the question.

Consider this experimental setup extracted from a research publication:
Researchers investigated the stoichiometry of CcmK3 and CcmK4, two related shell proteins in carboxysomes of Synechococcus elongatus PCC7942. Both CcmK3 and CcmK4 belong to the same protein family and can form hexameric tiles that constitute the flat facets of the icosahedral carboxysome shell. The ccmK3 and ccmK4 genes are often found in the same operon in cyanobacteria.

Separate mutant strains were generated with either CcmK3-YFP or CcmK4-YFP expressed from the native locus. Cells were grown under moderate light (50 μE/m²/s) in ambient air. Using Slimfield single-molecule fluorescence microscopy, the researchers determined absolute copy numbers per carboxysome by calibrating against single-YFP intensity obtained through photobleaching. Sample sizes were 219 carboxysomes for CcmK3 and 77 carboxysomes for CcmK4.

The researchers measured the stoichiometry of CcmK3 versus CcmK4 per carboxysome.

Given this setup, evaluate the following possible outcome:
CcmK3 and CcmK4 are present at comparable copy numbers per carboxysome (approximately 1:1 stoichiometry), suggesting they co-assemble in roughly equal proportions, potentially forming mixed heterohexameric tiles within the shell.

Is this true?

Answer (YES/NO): NO